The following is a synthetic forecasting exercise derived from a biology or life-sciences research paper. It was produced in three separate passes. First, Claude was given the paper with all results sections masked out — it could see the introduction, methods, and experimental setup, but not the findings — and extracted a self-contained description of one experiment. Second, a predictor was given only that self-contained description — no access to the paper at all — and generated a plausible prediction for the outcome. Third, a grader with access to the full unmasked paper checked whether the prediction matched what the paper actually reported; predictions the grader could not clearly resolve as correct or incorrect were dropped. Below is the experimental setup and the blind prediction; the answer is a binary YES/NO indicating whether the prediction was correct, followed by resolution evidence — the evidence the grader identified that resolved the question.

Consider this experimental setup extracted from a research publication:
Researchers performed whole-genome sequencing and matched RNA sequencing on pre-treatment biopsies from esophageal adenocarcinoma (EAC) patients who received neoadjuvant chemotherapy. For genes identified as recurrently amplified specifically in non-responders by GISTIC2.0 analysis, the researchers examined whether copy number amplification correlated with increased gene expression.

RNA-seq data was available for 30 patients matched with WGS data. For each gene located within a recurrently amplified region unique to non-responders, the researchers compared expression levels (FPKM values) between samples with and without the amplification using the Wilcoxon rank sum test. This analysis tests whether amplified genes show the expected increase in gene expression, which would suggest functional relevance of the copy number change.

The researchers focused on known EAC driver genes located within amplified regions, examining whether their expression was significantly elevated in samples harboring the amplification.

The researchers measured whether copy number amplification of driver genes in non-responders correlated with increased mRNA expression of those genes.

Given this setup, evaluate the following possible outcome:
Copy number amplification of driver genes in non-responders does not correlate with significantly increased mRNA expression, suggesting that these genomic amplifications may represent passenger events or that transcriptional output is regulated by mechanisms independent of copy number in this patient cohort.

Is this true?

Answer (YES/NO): NO